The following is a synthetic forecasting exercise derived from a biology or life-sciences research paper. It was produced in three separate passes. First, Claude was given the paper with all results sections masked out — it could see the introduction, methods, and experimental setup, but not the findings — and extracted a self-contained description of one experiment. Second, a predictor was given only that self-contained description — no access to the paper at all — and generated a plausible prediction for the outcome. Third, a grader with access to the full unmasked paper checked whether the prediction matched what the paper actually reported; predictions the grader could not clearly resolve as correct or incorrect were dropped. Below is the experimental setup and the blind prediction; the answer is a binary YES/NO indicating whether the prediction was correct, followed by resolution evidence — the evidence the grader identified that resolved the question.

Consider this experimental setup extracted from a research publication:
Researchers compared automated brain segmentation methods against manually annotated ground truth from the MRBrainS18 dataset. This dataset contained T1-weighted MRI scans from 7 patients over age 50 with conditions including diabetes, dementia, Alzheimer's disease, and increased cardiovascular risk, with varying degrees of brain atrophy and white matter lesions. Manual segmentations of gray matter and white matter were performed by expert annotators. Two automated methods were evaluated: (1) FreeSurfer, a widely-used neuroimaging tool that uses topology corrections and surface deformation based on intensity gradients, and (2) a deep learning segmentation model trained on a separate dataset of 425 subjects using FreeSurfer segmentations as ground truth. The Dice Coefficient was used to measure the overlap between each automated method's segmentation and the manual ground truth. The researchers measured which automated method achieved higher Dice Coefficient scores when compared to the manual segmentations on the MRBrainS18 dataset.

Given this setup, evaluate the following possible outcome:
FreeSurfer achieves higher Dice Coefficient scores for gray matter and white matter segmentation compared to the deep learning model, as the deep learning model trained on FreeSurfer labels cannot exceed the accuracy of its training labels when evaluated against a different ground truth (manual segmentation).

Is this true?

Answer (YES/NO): NO